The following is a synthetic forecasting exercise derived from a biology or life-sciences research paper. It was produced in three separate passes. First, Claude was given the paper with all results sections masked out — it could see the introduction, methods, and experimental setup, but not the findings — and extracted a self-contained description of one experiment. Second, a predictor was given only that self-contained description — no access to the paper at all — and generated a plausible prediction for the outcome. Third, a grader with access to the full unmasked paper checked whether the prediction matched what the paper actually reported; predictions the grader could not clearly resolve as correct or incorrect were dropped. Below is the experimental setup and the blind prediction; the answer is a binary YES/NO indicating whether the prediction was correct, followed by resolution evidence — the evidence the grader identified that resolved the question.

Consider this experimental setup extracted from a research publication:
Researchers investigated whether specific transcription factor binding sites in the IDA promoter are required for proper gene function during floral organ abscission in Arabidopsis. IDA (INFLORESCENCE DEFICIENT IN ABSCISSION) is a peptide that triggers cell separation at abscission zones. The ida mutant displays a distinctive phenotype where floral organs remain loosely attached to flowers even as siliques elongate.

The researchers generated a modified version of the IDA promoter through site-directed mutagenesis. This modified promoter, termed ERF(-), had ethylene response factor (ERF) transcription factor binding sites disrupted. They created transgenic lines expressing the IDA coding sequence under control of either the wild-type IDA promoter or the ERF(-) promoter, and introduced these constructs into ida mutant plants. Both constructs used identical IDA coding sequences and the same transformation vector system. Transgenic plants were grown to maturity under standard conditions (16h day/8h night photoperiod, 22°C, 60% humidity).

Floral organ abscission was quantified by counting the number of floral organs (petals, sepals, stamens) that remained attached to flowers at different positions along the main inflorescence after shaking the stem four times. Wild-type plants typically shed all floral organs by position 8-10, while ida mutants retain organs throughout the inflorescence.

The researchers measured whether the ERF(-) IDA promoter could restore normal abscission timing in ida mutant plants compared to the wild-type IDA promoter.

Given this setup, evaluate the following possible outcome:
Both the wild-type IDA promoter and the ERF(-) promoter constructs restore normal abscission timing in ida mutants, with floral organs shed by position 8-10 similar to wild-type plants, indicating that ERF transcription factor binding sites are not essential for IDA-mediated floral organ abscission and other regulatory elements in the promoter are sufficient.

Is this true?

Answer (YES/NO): NO